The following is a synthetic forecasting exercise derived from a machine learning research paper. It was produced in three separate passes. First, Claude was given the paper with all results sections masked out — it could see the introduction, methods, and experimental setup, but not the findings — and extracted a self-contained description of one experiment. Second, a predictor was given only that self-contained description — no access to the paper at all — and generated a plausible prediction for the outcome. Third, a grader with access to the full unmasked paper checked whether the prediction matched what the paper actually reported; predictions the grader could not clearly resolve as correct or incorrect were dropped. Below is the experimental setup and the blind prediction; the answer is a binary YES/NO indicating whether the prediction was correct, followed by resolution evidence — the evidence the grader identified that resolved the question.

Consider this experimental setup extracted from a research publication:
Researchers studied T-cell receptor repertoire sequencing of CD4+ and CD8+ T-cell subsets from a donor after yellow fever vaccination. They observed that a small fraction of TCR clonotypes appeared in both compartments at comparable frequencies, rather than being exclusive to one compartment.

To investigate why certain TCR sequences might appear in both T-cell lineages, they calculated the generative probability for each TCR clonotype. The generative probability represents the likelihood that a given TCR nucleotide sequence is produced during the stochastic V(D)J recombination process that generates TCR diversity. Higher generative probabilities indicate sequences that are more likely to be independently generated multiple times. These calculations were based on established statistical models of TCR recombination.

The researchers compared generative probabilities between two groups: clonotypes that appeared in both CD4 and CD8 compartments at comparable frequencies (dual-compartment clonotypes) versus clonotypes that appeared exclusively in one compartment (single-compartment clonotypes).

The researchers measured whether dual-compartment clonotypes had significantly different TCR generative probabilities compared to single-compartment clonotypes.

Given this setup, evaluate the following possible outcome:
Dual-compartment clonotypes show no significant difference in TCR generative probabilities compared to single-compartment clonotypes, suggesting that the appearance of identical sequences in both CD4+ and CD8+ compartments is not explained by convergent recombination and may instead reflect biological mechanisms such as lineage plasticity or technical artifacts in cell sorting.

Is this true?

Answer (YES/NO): NO